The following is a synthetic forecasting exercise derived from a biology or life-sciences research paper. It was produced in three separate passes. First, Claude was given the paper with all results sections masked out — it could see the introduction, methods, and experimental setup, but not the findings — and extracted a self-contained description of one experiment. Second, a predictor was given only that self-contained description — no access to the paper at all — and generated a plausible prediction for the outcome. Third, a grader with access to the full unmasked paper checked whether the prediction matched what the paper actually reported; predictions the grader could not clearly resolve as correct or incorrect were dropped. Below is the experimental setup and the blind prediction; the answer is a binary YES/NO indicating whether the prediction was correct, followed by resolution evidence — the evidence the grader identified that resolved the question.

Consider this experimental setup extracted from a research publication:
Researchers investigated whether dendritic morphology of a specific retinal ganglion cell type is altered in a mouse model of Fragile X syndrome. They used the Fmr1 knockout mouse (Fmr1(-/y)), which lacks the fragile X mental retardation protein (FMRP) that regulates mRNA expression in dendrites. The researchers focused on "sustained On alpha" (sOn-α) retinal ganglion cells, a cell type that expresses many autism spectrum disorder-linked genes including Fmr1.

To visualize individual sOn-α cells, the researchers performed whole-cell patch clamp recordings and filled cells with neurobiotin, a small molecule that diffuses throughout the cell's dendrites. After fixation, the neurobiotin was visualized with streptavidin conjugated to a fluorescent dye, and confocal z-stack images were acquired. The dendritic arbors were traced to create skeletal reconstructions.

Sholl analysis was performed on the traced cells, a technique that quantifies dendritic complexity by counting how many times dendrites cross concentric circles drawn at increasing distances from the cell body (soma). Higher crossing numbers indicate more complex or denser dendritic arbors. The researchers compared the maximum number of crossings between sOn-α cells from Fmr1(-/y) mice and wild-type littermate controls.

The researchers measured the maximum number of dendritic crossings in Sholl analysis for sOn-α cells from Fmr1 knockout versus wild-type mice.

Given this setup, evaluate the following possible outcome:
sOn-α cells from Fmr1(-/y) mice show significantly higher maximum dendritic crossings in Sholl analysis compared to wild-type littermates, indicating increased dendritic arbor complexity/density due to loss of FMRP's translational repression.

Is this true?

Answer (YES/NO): YES